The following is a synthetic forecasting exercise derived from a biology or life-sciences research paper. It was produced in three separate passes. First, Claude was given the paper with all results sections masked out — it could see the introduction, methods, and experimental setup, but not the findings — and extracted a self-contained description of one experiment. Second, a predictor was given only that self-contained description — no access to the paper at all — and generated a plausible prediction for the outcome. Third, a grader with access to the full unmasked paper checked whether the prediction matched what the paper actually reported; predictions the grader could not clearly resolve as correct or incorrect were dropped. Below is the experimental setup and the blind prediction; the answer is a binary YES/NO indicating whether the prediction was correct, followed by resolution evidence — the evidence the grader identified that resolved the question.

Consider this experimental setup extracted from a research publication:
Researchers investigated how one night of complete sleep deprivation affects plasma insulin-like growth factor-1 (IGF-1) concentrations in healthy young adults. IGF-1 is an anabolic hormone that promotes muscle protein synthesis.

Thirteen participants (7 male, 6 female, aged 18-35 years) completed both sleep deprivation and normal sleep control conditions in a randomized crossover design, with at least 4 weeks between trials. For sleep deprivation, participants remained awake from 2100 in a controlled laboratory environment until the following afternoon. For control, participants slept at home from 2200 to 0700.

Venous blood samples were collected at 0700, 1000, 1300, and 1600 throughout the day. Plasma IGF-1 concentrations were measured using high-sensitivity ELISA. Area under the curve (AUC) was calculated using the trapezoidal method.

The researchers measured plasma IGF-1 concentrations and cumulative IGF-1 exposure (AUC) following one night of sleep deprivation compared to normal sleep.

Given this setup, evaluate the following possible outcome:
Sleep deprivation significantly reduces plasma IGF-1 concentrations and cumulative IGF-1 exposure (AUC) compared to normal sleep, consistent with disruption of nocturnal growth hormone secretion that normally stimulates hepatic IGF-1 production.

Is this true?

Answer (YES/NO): NO